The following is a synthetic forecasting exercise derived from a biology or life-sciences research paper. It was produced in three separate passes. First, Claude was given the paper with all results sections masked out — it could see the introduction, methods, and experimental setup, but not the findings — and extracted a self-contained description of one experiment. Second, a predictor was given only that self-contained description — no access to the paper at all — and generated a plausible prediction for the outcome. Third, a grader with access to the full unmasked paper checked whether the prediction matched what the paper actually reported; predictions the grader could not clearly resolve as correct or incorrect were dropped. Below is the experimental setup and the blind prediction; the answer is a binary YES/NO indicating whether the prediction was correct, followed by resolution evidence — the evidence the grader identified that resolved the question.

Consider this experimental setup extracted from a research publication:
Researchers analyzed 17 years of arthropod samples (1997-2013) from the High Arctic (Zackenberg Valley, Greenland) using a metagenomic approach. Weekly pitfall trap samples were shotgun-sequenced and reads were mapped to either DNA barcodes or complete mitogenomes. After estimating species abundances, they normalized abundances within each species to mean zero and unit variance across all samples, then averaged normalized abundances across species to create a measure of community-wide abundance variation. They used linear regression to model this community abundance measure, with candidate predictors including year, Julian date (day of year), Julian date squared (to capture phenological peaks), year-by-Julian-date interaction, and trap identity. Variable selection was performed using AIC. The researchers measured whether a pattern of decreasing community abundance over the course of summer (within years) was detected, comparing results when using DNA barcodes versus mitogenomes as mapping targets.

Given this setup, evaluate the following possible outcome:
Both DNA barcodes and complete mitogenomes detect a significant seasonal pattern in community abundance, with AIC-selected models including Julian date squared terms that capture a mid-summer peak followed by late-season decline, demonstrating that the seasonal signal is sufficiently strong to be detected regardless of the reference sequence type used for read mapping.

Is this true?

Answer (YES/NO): NO